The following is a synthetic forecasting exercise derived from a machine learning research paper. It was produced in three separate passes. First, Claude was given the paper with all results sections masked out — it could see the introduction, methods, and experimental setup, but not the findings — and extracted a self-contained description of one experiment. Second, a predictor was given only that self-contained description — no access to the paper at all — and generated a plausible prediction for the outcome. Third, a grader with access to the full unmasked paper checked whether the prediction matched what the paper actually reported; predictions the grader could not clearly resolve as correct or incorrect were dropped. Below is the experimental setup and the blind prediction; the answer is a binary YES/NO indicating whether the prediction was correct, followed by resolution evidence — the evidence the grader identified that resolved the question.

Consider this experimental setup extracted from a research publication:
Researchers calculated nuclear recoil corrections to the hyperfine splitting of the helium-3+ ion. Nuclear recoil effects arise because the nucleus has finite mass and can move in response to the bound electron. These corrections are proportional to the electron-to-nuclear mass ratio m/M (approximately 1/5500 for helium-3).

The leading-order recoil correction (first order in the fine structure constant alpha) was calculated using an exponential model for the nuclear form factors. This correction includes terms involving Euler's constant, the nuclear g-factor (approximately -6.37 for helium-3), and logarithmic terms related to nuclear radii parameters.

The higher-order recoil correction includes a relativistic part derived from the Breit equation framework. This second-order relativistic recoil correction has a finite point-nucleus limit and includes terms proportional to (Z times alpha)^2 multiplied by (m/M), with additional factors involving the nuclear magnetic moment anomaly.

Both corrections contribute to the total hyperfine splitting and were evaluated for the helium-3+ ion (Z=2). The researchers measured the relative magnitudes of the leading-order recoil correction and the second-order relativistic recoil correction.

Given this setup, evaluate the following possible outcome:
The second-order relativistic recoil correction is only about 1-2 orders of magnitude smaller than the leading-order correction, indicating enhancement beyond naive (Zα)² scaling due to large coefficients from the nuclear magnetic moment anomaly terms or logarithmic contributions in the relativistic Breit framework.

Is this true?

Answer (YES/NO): YES